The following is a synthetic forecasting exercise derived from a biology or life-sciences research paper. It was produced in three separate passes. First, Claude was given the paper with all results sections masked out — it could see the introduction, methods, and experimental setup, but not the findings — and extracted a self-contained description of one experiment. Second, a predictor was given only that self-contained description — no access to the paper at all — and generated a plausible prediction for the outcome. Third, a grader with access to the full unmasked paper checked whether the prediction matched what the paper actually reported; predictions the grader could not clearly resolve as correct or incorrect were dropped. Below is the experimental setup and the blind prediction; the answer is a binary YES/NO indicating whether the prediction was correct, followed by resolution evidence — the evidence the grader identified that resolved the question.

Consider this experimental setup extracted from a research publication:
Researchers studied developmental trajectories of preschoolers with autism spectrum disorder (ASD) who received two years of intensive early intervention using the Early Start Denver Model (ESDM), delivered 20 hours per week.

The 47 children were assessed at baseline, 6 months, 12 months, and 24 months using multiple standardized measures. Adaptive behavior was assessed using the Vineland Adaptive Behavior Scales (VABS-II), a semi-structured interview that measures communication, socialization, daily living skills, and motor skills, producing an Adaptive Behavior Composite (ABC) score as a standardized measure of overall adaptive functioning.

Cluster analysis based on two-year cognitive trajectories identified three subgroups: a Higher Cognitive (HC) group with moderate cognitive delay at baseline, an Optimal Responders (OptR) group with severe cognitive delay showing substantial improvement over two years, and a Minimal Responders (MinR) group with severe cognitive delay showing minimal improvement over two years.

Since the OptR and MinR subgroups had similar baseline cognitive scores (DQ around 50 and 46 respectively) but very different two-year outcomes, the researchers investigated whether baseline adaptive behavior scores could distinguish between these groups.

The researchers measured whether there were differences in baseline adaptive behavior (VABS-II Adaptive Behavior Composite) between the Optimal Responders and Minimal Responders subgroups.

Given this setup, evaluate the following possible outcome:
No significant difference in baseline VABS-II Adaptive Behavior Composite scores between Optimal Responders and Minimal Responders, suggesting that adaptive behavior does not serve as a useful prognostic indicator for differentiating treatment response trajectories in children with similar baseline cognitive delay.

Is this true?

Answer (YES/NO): YES